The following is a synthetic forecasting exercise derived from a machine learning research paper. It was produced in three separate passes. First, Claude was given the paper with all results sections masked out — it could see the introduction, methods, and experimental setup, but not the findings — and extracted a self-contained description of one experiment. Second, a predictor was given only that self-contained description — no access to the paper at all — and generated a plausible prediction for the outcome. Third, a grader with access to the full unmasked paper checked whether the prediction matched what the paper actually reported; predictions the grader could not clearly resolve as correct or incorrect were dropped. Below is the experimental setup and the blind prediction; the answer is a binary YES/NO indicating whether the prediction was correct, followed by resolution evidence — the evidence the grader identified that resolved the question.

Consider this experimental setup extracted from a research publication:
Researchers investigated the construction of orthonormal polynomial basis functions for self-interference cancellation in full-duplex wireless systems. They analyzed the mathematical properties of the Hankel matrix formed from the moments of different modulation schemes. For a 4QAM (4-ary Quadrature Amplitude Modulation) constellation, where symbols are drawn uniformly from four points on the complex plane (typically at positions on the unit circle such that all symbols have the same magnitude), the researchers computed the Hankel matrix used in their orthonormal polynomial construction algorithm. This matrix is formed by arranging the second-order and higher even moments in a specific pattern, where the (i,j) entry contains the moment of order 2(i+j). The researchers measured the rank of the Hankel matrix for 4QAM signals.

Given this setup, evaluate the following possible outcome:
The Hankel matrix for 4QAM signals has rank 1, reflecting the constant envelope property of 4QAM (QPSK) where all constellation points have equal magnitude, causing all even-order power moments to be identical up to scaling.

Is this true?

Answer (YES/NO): YES